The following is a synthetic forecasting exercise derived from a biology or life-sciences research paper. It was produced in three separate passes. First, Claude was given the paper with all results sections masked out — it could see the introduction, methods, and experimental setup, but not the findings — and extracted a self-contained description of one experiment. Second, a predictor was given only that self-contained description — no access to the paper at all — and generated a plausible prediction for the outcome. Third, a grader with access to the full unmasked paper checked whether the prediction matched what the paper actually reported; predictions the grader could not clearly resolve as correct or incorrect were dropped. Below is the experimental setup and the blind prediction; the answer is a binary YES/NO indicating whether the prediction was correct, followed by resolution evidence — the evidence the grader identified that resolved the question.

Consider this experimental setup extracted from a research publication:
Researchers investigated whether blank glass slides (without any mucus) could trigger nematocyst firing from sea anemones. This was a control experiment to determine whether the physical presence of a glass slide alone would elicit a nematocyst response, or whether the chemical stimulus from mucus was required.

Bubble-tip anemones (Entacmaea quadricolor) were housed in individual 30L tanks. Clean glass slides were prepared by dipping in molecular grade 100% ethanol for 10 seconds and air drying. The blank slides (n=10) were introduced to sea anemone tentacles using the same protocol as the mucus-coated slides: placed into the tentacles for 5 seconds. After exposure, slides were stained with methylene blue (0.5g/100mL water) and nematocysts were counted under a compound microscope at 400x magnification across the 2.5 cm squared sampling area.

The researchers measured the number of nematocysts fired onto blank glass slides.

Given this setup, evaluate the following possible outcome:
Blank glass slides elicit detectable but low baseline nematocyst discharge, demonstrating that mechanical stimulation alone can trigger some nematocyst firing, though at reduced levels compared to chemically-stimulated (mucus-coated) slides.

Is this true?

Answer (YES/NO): NO